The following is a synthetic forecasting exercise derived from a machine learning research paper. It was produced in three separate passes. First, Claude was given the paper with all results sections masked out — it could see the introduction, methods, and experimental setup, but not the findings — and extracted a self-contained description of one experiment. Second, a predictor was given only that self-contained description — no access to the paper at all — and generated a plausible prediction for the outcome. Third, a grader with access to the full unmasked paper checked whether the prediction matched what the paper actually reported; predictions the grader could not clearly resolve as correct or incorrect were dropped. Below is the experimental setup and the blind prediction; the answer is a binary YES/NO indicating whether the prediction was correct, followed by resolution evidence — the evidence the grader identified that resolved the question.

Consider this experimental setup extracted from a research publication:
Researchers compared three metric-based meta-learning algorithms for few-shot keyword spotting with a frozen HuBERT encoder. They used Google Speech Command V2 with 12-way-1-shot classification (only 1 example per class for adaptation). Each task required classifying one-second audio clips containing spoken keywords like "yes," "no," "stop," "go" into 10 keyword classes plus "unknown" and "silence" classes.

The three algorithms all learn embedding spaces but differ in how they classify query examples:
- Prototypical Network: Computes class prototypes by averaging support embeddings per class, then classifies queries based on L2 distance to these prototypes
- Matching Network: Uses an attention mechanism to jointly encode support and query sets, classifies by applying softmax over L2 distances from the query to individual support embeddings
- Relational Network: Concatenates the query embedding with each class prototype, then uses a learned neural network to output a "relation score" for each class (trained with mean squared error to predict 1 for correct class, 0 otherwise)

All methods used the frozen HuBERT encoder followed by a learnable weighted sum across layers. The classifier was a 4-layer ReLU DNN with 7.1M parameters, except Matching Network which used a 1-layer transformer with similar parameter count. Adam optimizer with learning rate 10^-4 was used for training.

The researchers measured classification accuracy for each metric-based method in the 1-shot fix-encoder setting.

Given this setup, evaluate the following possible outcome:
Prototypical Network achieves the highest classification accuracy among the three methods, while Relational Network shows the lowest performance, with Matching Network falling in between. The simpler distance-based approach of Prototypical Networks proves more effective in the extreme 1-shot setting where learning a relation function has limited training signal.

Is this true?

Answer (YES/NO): NO